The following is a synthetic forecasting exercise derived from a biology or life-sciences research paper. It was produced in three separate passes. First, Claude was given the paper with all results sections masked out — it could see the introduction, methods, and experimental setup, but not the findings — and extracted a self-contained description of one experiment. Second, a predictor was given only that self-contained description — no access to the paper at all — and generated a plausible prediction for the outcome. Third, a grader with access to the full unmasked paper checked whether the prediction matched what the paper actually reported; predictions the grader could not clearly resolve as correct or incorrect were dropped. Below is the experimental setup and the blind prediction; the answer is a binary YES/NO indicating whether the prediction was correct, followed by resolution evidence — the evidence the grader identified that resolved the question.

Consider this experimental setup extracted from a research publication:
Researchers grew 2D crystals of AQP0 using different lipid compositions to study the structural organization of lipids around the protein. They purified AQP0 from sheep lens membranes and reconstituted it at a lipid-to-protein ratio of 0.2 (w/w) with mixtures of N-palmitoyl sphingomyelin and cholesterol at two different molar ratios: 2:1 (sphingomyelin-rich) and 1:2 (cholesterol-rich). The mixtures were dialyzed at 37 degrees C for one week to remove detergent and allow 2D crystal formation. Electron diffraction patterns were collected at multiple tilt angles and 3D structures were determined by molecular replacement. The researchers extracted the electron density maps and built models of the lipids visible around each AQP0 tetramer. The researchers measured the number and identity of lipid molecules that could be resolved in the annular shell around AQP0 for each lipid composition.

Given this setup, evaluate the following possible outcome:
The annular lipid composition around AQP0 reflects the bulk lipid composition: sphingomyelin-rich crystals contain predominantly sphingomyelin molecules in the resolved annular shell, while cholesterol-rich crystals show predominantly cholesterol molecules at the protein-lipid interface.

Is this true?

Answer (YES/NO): NO